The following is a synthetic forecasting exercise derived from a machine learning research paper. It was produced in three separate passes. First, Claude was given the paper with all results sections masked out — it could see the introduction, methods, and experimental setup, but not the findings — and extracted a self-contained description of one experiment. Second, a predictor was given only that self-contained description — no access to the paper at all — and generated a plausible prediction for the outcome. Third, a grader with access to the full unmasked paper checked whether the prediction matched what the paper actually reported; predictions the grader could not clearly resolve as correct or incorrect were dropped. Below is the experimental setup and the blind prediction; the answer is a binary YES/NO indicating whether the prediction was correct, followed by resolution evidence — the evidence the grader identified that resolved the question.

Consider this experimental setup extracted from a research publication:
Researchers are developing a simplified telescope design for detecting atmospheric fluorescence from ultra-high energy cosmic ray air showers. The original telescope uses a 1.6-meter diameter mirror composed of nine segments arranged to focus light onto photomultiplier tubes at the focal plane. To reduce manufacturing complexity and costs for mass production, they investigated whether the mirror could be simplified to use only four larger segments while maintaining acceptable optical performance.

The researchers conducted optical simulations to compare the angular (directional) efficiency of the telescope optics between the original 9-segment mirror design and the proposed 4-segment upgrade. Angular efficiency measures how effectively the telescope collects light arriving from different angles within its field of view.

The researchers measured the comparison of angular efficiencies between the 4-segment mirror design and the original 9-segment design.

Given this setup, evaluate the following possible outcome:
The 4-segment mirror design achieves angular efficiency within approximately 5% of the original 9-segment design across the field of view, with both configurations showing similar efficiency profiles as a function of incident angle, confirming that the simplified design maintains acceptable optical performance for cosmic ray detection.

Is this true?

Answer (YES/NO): YES